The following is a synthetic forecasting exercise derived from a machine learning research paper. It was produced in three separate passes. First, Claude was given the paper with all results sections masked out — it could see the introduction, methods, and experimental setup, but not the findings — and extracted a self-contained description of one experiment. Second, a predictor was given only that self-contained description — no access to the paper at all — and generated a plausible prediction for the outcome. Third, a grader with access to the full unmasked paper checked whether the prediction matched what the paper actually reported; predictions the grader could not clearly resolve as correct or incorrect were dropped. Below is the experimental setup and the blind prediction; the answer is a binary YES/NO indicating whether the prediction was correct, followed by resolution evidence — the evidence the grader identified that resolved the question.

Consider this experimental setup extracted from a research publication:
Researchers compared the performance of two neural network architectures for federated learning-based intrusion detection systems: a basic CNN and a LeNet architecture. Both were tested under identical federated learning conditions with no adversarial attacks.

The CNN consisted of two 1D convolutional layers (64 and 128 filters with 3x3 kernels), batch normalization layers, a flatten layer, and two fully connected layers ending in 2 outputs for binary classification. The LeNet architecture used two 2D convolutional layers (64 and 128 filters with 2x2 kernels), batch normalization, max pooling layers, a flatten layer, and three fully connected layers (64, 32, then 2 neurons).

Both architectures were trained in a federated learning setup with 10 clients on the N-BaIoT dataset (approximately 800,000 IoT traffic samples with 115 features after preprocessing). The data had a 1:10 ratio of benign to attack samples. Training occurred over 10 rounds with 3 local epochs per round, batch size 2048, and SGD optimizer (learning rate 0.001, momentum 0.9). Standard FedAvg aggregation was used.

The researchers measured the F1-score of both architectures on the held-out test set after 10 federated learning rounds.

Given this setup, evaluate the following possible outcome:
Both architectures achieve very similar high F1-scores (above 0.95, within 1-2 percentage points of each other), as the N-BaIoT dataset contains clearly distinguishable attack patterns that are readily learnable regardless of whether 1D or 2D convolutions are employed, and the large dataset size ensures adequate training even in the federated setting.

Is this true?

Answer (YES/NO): YES